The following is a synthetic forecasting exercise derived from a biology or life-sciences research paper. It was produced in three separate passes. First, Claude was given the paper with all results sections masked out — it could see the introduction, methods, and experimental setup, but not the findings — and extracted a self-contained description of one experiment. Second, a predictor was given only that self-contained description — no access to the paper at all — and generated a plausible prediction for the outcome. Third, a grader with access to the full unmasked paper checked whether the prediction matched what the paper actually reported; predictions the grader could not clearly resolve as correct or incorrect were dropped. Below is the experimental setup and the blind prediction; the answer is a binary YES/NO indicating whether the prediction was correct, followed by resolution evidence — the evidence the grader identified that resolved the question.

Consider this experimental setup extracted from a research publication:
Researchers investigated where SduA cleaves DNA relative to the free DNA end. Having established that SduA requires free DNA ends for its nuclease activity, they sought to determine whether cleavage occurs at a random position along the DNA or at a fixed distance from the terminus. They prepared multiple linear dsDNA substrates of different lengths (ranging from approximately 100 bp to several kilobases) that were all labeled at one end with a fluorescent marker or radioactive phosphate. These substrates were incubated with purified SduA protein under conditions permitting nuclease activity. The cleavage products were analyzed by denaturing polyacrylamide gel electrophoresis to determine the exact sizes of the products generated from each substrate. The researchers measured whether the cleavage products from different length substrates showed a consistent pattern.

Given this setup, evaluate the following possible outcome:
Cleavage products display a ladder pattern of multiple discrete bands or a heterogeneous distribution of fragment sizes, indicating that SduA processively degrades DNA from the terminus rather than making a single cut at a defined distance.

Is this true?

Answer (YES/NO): NO